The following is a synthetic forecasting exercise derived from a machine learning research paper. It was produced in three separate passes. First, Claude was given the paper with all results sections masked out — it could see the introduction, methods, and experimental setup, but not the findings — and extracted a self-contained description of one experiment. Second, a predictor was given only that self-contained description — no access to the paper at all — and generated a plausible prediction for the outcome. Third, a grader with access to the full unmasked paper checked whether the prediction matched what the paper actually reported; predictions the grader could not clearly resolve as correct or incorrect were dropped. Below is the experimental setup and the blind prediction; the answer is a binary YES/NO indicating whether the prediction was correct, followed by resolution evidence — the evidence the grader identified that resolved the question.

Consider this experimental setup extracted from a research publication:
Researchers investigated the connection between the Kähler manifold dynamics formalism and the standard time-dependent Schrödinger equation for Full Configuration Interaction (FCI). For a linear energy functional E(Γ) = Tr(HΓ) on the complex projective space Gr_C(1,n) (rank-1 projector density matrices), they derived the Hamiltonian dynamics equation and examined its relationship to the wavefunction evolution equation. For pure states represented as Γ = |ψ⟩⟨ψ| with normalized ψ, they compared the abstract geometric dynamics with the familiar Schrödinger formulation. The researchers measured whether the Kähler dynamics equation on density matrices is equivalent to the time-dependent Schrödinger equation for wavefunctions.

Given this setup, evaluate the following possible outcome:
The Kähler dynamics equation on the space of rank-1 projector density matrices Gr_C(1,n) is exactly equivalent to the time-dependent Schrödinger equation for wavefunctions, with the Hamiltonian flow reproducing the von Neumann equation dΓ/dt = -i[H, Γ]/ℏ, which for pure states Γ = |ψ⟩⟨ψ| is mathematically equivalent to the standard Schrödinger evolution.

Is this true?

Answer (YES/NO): YES